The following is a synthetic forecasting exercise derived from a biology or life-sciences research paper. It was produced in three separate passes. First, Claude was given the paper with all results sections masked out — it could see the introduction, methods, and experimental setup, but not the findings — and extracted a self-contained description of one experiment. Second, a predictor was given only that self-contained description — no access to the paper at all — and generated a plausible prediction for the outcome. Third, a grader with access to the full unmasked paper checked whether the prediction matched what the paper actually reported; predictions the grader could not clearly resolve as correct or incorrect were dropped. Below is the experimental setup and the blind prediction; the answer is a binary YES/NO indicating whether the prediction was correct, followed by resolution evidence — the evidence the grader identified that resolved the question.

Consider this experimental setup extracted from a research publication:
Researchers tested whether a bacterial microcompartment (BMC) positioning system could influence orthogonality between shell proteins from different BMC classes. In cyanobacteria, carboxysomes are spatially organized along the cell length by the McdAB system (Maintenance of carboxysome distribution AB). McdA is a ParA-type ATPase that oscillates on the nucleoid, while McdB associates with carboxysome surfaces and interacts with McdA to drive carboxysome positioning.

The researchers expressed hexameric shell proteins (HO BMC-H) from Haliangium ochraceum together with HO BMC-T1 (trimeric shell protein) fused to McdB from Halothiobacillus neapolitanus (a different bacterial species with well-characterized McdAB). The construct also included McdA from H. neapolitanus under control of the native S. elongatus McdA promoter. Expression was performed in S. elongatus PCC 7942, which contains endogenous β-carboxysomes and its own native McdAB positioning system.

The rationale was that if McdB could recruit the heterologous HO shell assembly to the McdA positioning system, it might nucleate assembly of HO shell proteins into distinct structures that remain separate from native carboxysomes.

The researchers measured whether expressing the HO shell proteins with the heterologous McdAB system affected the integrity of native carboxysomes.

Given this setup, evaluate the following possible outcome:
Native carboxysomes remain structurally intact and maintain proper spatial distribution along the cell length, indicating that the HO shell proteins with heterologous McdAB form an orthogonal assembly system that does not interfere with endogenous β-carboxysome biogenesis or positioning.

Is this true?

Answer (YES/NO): YES